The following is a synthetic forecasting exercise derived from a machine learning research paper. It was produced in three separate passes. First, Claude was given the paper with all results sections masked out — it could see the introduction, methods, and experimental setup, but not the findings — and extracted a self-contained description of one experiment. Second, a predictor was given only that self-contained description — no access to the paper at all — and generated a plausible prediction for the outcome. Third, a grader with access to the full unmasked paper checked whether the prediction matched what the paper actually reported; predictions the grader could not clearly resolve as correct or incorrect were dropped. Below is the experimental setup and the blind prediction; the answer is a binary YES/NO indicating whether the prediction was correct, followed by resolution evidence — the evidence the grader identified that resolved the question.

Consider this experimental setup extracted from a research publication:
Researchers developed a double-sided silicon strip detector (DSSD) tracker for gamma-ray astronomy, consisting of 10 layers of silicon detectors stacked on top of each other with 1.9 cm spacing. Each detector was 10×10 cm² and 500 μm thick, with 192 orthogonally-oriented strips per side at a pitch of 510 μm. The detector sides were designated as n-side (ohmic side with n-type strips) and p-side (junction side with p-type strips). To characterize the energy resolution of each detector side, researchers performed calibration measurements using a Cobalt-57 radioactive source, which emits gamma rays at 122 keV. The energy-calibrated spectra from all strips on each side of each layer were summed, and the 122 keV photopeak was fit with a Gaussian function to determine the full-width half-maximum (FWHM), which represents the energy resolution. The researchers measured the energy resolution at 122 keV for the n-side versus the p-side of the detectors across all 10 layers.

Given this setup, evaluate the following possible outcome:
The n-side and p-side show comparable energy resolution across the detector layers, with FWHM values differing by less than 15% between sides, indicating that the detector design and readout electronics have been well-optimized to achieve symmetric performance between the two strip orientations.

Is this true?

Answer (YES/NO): NO